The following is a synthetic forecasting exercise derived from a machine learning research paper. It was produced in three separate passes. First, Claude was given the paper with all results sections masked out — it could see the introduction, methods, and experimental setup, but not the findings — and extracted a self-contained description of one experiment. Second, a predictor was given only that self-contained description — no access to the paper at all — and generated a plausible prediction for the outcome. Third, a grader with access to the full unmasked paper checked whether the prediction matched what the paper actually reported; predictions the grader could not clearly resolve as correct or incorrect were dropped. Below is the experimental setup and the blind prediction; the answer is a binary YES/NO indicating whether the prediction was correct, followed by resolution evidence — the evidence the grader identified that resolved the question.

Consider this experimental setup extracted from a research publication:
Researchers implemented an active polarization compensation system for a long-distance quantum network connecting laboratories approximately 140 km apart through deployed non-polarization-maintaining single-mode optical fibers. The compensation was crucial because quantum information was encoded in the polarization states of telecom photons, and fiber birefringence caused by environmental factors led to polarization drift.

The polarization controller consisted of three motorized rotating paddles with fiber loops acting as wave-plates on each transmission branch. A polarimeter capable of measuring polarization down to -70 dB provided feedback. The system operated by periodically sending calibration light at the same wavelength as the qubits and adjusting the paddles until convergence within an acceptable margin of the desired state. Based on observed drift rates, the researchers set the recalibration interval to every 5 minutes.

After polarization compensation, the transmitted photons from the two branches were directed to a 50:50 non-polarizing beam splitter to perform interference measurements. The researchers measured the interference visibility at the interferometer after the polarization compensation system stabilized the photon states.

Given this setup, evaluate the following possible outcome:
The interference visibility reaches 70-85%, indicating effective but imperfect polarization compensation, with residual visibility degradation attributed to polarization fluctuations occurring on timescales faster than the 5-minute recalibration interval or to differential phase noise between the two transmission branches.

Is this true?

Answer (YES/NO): NO